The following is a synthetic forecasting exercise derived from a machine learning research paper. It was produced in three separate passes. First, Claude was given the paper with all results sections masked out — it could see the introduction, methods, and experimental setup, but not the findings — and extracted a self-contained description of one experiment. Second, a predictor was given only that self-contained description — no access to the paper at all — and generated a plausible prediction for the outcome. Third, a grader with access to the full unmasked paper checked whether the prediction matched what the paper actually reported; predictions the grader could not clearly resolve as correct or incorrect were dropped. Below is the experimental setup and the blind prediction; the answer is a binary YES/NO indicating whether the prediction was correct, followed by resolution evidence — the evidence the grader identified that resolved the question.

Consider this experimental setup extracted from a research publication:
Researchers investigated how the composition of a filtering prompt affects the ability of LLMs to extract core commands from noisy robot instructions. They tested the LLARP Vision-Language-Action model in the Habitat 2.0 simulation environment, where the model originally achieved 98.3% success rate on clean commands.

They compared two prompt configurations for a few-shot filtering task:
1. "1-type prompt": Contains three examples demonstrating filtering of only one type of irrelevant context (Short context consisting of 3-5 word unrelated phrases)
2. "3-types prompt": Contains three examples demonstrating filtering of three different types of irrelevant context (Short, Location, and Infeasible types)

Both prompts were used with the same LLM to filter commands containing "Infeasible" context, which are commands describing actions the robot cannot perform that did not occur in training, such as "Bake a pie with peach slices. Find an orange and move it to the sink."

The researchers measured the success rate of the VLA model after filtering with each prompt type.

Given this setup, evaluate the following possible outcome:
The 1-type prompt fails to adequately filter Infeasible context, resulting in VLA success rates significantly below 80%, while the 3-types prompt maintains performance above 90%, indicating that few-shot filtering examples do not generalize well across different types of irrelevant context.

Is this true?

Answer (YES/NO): NO